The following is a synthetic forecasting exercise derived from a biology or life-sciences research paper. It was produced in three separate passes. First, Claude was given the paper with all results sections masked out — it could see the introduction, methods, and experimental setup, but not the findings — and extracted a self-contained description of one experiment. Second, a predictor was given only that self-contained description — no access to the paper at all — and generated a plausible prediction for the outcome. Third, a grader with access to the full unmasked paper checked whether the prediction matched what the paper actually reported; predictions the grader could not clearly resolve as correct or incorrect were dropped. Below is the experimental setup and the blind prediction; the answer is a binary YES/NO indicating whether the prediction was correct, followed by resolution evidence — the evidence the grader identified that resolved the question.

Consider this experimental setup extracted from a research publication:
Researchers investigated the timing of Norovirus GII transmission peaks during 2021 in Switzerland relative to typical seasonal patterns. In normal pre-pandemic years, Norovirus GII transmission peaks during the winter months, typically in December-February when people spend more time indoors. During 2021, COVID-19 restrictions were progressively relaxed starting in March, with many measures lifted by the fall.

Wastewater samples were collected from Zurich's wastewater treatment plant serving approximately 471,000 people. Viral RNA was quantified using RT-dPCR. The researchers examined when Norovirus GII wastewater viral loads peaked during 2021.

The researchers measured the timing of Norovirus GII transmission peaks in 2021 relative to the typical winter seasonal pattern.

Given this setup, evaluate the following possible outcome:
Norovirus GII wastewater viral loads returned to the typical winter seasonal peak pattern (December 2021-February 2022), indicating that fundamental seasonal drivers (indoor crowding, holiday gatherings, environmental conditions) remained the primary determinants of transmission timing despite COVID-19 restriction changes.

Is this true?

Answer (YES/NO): NO